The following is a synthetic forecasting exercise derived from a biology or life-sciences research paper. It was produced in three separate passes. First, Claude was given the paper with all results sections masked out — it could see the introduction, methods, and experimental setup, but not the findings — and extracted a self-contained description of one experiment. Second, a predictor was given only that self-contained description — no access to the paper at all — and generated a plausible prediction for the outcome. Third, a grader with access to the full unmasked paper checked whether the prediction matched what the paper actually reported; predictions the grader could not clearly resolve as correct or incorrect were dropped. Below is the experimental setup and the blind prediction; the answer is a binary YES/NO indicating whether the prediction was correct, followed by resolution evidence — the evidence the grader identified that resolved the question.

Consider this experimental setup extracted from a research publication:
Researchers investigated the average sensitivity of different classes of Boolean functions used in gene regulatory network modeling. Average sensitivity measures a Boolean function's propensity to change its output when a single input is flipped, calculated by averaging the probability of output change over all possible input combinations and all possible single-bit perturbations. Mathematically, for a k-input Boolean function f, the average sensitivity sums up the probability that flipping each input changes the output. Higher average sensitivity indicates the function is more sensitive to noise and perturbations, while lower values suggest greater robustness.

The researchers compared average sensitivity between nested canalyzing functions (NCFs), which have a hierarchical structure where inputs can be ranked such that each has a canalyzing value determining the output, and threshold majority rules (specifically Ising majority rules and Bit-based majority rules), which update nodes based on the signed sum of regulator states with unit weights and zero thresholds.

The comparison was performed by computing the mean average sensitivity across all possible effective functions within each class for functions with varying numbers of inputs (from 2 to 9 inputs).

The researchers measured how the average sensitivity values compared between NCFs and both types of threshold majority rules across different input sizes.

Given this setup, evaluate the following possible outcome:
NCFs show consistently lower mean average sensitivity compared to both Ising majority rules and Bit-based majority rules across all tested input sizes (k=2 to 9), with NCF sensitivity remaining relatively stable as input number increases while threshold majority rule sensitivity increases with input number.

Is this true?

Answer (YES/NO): YES